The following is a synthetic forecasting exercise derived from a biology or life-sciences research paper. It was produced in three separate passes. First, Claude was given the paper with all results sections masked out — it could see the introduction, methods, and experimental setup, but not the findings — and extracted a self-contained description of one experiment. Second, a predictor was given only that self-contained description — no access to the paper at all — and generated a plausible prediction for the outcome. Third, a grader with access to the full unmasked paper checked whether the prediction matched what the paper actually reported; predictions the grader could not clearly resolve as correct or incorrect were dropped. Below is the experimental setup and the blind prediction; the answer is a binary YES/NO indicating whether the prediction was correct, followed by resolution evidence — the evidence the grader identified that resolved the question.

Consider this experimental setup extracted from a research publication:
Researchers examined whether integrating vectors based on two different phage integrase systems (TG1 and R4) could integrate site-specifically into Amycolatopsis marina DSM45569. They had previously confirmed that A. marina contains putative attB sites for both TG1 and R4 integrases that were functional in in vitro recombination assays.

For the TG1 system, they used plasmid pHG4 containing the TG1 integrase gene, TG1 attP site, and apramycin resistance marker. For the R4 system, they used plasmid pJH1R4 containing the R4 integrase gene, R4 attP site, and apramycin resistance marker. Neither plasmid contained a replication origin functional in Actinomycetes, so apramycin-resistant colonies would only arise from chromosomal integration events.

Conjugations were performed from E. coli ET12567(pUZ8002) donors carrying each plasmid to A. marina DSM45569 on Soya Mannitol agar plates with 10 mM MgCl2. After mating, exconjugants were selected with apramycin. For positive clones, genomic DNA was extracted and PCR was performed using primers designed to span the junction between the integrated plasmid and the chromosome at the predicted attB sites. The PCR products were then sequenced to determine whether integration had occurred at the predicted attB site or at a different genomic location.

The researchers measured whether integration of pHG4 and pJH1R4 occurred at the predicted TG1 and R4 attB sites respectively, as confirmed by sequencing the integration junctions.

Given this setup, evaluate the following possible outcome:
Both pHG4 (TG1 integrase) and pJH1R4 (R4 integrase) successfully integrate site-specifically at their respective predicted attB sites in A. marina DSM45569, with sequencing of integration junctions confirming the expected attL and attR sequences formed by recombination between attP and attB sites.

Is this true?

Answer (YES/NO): YES